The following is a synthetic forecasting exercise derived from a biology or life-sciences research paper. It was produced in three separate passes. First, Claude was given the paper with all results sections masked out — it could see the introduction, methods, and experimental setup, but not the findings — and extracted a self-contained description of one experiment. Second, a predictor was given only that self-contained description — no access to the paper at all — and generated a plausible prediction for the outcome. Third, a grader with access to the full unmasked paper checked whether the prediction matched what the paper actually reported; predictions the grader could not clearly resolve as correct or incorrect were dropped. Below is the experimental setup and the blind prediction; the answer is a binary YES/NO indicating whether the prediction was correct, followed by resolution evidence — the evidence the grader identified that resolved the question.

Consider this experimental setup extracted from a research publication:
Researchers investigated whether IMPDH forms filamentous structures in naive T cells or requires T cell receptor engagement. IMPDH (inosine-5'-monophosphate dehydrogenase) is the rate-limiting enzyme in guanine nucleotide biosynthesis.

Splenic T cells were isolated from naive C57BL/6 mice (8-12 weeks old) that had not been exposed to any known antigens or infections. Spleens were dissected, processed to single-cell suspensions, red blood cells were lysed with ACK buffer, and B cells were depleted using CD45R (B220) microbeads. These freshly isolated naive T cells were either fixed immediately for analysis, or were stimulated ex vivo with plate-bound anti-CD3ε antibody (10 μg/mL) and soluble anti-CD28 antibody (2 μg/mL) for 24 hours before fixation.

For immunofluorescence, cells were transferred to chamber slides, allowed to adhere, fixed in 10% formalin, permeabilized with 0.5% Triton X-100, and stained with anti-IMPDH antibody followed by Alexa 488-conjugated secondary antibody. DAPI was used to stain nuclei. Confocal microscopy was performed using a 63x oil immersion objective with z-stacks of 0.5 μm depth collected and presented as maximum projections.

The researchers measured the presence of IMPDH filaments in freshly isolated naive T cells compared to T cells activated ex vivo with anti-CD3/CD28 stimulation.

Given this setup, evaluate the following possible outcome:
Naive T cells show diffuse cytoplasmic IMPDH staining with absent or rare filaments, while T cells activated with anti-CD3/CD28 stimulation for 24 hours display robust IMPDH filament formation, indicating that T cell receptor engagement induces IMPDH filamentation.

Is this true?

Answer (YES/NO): YES